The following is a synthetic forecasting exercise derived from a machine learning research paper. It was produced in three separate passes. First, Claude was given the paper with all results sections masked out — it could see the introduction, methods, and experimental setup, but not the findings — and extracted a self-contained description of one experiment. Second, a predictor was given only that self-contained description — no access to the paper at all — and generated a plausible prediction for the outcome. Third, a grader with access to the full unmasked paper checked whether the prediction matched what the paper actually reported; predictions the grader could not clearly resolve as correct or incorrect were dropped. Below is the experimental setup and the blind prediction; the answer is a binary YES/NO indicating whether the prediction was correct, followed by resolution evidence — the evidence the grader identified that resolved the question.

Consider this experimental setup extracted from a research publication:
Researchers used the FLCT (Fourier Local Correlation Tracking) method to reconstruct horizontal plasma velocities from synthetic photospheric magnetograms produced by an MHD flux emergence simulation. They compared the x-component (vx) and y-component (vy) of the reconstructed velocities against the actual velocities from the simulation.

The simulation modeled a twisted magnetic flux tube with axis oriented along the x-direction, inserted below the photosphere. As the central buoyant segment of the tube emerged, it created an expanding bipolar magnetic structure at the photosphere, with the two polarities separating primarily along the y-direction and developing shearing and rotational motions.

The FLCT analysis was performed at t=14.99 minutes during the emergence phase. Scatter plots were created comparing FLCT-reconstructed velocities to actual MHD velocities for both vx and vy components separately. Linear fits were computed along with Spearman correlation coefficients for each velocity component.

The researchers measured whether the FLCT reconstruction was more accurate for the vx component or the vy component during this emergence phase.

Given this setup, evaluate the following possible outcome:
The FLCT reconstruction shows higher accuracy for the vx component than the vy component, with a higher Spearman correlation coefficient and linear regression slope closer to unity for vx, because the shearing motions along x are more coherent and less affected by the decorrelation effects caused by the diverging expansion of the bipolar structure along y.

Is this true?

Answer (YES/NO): YES